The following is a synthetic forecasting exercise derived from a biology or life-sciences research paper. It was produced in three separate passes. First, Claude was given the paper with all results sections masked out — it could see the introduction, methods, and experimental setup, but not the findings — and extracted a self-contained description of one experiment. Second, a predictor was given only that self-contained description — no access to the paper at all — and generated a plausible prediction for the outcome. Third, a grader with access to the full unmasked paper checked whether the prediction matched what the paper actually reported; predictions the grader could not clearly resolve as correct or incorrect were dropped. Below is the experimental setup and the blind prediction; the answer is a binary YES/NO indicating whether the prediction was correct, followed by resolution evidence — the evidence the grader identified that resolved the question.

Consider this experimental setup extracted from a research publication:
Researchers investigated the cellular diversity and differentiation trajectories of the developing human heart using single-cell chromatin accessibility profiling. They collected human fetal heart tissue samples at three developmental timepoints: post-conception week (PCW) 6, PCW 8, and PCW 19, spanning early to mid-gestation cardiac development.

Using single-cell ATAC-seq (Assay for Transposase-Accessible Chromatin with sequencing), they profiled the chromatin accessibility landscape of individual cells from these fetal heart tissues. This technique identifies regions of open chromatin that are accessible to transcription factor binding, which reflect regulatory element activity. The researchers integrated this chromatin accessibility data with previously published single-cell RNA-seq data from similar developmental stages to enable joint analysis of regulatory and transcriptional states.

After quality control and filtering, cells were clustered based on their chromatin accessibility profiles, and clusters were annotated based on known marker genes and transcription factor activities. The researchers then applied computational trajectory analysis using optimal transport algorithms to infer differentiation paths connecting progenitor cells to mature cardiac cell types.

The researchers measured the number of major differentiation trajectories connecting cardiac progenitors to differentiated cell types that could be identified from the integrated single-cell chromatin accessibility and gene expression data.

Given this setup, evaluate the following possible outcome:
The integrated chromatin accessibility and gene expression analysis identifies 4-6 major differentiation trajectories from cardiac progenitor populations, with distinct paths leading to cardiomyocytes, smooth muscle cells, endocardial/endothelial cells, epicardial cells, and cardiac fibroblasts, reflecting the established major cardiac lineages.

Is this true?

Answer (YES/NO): NO